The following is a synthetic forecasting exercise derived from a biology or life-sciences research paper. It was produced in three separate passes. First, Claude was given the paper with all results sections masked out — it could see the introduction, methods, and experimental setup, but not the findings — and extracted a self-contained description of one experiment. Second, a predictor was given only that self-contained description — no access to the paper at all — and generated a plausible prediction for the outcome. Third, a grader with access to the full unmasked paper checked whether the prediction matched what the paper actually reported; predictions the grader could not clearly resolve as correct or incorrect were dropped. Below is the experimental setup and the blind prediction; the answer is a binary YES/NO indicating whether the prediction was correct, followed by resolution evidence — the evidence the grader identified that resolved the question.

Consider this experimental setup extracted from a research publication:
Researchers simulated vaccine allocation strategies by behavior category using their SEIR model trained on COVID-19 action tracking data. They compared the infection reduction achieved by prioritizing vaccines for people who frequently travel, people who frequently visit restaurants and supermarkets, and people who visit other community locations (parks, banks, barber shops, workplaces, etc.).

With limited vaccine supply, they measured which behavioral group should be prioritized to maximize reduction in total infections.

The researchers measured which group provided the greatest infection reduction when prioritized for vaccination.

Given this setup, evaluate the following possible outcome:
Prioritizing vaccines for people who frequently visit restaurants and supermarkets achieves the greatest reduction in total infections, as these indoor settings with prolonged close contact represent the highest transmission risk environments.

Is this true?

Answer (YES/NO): NO